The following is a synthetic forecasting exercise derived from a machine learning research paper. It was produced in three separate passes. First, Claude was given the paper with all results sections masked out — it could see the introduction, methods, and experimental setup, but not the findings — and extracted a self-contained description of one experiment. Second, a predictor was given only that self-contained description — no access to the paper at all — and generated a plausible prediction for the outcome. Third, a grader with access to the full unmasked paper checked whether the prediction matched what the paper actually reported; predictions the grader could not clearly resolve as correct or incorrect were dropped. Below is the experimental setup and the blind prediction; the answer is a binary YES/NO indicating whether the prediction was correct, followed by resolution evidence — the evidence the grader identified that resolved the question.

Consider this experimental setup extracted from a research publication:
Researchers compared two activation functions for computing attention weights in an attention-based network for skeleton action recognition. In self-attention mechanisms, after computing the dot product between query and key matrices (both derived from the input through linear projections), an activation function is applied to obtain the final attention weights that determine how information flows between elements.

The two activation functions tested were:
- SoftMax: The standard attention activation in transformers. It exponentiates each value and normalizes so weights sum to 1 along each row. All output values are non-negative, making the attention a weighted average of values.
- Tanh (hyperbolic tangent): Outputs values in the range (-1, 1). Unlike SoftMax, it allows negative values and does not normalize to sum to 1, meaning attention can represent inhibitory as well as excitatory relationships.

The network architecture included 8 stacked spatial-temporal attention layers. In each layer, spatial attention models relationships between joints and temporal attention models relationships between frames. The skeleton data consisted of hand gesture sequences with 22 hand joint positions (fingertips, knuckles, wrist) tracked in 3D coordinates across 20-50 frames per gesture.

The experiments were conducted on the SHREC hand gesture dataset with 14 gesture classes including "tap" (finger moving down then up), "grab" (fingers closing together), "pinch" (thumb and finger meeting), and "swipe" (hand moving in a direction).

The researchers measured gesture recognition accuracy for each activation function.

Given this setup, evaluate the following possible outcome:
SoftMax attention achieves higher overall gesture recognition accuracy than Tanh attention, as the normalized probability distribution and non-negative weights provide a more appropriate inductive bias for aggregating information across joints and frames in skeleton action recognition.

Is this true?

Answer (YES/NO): NO